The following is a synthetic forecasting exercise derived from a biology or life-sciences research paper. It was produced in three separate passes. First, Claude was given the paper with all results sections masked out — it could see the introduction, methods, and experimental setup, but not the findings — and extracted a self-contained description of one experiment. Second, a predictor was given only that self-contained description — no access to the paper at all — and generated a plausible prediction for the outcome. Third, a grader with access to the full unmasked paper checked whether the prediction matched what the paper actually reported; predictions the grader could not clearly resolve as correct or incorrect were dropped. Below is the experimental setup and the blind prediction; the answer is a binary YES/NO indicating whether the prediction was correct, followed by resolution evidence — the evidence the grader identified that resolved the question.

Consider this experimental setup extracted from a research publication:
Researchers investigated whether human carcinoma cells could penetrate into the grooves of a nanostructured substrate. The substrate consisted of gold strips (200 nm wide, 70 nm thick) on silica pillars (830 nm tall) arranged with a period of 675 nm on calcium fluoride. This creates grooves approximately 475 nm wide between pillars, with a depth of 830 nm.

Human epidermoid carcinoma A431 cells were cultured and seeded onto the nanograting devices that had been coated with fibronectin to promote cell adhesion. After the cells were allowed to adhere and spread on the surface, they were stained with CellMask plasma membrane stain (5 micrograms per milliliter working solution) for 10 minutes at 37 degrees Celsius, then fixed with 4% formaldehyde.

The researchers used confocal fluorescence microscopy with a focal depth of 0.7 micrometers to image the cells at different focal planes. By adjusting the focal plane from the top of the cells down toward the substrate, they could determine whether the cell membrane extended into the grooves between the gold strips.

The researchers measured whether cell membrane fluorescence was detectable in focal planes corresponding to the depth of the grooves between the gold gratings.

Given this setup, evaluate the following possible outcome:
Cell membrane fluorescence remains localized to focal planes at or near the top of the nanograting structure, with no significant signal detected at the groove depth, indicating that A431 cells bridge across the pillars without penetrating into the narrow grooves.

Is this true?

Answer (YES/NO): NO